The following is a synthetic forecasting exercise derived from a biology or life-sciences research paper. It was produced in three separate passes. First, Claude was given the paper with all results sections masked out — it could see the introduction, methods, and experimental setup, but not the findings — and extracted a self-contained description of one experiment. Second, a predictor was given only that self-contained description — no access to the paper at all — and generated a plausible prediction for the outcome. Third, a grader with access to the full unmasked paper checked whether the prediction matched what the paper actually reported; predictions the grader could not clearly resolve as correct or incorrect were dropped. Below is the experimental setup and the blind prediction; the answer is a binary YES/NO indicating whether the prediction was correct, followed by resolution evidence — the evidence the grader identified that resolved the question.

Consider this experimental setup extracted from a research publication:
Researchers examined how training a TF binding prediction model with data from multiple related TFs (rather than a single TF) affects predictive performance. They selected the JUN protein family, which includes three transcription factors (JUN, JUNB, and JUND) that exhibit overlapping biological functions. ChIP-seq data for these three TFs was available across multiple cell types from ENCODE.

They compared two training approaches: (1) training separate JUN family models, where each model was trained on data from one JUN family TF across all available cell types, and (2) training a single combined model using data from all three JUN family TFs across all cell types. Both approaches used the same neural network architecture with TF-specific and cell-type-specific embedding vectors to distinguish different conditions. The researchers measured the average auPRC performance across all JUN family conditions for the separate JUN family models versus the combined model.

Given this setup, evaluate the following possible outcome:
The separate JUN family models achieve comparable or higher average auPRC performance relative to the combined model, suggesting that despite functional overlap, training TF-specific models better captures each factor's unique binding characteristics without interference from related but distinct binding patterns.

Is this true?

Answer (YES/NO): NO